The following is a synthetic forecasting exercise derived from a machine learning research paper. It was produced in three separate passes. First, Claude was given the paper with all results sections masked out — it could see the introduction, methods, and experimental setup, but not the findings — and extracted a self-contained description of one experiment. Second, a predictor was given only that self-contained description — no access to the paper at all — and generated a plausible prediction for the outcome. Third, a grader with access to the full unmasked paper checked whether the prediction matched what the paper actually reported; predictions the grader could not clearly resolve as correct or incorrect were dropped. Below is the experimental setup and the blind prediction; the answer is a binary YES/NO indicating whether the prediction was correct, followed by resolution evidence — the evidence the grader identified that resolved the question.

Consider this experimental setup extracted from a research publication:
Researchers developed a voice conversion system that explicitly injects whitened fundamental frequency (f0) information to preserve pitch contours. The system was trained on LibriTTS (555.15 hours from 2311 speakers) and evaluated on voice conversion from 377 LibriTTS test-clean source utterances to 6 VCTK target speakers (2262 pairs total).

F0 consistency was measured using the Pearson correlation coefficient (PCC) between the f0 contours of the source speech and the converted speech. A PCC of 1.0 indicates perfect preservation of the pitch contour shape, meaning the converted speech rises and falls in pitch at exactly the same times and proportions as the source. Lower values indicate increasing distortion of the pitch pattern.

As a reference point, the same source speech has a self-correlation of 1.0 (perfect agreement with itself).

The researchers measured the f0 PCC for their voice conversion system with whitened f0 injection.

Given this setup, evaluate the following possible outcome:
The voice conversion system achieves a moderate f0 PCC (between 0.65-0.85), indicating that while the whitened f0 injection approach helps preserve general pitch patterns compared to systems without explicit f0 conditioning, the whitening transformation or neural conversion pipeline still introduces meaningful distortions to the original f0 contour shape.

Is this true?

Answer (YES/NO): YES